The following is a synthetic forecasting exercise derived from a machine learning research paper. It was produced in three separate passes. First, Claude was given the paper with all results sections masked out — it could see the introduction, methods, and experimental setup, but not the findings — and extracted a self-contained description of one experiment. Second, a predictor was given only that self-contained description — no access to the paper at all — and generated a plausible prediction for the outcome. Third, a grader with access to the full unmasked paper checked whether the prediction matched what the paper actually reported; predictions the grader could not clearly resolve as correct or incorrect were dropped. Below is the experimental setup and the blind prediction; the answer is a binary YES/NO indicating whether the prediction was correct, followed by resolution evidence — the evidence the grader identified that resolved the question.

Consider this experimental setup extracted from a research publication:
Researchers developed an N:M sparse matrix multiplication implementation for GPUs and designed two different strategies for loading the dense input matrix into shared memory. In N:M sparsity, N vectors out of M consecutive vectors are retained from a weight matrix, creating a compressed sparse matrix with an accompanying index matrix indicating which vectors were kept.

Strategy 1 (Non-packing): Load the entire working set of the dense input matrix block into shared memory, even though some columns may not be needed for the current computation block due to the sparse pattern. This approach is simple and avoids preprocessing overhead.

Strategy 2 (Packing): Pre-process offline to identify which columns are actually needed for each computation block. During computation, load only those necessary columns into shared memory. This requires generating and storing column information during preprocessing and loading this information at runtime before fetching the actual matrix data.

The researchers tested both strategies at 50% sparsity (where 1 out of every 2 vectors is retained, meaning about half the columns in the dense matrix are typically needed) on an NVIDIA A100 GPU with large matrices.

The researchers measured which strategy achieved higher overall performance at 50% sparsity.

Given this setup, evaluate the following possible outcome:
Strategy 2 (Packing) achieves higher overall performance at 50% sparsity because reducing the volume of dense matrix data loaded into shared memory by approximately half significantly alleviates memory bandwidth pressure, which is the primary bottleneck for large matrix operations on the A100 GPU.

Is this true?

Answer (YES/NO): NO